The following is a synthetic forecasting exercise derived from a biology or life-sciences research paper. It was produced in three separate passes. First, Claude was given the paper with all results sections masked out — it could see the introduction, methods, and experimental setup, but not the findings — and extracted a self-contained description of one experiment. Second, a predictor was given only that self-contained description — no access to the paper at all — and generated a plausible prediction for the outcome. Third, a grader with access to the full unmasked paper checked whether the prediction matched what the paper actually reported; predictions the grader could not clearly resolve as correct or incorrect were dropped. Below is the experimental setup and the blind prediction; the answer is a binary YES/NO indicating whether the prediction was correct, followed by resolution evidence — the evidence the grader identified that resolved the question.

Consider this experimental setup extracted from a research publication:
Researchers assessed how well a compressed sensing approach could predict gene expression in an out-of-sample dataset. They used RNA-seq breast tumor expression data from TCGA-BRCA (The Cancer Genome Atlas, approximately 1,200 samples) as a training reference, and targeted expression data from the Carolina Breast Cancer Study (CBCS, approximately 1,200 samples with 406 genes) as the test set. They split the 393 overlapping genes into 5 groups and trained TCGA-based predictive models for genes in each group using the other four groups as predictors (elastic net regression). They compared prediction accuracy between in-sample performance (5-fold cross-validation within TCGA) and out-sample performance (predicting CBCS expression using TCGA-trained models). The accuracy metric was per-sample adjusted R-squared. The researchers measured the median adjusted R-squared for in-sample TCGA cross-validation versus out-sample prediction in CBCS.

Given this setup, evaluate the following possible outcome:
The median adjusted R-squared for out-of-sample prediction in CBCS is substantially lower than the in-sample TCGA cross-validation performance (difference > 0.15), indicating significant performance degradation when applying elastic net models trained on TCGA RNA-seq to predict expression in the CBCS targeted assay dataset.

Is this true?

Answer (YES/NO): NO